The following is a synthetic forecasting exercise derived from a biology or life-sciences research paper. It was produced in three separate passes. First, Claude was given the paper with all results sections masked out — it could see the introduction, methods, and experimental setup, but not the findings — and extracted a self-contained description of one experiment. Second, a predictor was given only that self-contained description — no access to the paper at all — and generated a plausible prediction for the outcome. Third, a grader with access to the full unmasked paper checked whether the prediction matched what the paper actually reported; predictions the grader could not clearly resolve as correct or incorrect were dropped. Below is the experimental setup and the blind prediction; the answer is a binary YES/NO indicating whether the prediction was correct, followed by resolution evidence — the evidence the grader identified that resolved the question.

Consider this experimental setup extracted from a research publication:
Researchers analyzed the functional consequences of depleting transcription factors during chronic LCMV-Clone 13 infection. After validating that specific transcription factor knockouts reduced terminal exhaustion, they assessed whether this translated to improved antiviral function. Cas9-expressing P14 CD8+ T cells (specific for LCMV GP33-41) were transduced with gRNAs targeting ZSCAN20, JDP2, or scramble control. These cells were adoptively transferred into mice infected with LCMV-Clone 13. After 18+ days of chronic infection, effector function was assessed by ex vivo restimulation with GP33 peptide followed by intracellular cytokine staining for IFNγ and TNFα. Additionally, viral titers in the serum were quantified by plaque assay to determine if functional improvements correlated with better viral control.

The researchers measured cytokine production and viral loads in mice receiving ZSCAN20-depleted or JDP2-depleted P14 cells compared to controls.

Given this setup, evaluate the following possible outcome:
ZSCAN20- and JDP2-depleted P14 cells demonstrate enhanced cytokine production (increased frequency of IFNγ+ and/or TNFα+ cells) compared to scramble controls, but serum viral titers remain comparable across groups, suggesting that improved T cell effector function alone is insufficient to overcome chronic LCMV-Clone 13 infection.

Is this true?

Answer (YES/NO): NO